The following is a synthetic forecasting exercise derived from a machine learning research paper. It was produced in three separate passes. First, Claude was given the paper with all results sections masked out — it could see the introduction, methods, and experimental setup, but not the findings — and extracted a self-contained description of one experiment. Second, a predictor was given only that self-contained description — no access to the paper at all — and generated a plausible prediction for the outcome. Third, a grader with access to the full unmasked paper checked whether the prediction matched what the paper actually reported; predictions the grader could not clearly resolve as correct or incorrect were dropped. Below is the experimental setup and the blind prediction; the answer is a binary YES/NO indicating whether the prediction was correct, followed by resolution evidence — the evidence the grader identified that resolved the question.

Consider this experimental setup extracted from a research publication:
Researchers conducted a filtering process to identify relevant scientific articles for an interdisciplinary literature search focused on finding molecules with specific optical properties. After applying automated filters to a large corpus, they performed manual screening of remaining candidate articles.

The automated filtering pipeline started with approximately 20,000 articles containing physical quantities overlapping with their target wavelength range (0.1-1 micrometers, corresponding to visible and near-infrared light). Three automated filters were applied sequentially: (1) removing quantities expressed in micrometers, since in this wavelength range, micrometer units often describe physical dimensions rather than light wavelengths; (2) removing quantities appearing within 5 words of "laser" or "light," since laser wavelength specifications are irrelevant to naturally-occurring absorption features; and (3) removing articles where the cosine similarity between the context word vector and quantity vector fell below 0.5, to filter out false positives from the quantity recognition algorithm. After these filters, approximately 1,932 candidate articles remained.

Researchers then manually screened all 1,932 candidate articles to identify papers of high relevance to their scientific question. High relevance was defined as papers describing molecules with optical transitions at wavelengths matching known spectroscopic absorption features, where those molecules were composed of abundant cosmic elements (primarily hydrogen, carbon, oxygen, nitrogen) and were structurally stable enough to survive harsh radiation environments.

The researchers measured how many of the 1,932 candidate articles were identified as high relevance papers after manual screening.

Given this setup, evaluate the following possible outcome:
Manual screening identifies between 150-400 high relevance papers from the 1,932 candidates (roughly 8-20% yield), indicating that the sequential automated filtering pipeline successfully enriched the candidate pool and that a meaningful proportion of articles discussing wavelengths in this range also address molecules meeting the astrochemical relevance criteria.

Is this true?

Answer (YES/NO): NO